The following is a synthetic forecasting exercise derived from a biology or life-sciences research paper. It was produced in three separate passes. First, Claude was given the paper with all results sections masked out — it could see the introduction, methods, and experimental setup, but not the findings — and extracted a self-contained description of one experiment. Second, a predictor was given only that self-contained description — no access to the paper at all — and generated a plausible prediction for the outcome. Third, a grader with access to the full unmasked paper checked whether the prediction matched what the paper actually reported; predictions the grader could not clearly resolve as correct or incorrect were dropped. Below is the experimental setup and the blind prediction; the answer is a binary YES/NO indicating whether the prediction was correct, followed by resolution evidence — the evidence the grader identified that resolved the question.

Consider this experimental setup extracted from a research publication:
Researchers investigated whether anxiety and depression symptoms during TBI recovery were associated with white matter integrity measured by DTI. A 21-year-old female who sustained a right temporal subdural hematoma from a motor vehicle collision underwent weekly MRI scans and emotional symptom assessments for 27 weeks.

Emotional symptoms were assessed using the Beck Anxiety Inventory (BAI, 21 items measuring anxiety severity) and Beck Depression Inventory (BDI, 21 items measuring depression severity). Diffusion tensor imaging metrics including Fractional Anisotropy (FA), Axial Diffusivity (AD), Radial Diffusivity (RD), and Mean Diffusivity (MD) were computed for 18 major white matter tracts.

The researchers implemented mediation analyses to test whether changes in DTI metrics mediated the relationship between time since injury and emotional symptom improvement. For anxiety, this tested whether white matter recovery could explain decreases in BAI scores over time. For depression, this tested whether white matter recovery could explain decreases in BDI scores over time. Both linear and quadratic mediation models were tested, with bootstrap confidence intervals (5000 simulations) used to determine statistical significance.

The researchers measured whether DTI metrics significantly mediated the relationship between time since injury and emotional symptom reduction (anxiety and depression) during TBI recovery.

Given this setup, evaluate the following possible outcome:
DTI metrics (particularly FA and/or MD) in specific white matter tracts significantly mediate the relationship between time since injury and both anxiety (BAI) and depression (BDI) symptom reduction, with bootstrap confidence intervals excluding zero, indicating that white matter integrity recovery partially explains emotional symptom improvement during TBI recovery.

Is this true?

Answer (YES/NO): NO